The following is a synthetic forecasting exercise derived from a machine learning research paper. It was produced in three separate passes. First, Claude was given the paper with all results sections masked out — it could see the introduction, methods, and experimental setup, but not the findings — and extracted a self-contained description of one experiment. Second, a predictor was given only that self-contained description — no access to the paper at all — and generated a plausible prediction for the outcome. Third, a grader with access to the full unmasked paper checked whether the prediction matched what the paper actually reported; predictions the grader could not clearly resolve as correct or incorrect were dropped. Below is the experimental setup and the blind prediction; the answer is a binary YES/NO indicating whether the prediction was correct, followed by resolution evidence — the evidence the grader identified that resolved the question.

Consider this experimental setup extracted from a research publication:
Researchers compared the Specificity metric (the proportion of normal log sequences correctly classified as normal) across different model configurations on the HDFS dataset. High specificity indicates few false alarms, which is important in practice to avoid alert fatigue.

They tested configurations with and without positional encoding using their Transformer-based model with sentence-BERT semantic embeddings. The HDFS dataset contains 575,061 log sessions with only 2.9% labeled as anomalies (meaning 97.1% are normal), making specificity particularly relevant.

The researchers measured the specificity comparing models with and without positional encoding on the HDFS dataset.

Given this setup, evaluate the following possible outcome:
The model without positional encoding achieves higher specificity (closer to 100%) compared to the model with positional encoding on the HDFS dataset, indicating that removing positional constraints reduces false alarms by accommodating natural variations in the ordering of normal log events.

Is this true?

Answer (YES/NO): NO